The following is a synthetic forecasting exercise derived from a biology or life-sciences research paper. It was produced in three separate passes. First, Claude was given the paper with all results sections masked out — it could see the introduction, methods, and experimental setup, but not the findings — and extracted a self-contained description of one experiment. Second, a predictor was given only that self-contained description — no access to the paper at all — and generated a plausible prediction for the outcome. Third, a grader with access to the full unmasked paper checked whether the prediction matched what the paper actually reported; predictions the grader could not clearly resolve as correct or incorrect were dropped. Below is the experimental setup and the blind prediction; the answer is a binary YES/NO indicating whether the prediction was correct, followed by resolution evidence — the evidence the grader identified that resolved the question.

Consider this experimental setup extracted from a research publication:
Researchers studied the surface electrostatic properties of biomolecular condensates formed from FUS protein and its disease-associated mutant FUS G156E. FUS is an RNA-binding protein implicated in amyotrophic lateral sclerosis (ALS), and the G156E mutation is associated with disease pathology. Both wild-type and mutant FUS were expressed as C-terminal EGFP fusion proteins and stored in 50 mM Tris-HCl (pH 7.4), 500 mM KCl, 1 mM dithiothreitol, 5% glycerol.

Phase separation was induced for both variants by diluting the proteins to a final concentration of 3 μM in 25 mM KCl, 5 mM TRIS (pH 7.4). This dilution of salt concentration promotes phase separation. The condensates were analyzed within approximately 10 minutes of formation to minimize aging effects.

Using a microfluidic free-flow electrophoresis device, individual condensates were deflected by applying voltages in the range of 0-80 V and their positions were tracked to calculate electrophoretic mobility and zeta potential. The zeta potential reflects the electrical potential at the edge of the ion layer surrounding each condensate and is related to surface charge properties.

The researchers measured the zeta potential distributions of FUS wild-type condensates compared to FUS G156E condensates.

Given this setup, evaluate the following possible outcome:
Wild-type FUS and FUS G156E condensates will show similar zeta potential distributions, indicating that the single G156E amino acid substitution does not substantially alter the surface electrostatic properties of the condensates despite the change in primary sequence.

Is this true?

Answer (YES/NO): NO